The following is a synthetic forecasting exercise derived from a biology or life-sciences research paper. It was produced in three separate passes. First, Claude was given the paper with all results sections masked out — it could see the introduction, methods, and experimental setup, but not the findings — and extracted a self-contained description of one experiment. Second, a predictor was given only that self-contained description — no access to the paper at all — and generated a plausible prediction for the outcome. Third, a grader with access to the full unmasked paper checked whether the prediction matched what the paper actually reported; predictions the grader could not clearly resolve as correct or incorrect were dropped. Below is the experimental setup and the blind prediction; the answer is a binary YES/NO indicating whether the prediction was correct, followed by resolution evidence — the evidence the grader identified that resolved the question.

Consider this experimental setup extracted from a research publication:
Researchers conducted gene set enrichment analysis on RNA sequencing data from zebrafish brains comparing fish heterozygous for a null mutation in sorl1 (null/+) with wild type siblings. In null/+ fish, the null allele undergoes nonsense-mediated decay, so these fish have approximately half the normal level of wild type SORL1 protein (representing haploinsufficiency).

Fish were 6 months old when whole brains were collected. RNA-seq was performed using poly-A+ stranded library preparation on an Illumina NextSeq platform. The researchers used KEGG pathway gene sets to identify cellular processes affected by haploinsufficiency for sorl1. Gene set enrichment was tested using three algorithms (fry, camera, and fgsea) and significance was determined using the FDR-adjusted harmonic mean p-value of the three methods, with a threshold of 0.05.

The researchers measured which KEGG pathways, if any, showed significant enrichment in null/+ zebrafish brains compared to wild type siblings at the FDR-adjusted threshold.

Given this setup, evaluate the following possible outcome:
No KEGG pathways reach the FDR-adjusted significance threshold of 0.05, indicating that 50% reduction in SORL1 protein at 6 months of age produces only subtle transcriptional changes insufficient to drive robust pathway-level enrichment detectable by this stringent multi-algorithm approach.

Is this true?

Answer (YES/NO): NO